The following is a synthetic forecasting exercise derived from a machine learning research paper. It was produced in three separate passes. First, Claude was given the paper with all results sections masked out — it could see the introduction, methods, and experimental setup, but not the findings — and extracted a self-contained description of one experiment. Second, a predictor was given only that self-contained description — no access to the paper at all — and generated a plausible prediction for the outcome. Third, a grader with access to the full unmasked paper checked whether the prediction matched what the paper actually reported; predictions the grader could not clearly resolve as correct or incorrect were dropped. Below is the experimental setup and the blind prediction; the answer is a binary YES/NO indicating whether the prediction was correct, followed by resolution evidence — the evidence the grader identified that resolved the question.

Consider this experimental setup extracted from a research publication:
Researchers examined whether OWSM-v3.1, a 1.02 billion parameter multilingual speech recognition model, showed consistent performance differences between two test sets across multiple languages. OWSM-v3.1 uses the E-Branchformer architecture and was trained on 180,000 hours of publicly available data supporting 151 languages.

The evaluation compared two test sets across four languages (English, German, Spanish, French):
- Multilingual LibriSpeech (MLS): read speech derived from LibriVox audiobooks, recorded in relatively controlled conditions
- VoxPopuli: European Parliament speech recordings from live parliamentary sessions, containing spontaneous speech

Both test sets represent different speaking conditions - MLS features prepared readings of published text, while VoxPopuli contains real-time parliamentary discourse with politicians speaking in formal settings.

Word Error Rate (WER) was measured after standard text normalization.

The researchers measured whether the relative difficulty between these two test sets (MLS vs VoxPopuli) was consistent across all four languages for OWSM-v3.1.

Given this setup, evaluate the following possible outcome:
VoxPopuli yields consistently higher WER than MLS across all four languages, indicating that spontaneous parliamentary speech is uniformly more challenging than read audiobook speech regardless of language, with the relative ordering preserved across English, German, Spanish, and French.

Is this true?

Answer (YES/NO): YES